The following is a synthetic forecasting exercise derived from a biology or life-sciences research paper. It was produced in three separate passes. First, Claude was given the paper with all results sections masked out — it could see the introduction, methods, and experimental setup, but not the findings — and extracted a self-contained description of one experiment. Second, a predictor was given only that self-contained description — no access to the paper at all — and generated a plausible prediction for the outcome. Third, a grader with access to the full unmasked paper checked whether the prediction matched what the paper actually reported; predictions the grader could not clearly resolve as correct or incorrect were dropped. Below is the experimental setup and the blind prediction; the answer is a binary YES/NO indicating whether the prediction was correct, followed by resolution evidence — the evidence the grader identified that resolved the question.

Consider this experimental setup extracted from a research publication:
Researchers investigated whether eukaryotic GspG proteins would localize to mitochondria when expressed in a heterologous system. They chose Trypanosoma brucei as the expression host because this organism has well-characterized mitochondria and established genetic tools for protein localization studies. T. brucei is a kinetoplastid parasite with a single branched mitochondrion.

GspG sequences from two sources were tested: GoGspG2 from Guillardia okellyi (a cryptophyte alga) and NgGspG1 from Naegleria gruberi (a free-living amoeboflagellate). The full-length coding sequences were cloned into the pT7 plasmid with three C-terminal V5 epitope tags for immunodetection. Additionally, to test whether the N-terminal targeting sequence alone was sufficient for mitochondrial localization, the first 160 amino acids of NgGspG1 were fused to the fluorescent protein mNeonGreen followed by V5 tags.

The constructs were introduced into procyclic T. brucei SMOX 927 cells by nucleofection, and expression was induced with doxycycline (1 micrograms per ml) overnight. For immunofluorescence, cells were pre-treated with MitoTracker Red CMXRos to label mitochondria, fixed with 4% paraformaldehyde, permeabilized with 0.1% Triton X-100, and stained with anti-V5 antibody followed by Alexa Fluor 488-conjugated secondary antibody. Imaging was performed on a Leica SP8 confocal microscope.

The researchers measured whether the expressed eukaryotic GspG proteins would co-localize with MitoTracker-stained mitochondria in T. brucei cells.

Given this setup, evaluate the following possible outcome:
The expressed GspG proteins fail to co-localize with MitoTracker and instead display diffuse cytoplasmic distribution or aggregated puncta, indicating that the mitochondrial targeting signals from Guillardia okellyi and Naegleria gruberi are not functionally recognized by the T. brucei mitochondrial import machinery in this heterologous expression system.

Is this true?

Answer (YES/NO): NO